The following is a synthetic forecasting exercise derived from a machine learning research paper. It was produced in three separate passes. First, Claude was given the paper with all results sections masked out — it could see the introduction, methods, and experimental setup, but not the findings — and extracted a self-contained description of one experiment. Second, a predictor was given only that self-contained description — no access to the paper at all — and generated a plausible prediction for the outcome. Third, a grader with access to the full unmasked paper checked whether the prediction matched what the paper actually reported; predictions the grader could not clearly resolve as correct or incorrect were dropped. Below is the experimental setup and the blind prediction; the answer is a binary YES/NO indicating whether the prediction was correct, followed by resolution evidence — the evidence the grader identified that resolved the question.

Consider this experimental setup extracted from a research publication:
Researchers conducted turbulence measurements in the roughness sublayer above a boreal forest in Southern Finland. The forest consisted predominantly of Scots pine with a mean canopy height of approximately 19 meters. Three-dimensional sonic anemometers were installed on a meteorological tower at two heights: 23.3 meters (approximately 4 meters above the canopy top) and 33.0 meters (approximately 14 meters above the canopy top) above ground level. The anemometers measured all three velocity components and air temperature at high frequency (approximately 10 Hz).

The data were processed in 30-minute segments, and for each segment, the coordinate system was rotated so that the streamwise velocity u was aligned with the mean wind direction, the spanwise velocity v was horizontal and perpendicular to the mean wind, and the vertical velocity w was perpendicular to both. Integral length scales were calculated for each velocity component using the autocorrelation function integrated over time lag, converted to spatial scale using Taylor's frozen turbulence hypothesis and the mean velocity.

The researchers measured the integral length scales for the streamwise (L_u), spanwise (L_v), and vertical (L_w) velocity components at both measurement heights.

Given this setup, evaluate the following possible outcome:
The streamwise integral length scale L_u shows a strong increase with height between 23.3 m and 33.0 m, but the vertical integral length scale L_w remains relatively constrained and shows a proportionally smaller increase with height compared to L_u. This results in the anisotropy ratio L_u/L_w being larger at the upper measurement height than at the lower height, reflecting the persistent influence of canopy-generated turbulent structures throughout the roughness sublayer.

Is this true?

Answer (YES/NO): YES